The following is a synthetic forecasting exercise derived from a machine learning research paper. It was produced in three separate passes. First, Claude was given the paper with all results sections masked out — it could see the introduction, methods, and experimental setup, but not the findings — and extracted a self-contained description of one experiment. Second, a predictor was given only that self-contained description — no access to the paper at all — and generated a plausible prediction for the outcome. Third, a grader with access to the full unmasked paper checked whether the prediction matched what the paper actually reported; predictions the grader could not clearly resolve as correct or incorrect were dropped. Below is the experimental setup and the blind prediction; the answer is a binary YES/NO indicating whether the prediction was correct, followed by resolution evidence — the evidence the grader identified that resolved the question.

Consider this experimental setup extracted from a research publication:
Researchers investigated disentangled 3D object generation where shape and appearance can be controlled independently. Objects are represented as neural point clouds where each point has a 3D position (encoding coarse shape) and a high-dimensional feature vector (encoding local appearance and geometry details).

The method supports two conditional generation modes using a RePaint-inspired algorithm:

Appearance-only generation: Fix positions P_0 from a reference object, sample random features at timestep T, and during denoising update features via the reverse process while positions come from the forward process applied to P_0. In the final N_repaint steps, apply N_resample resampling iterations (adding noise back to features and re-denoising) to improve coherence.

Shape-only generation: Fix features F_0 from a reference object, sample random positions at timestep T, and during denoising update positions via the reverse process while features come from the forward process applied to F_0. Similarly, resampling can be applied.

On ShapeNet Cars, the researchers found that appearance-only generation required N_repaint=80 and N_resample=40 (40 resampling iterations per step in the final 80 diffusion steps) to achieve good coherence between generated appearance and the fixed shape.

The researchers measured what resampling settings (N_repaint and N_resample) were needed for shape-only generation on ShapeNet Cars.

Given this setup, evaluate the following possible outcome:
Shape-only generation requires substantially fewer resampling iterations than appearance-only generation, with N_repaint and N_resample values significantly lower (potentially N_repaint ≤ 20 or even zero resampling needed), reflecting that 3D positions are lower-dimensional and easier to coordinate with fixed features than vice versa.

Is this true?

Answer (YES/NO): YES